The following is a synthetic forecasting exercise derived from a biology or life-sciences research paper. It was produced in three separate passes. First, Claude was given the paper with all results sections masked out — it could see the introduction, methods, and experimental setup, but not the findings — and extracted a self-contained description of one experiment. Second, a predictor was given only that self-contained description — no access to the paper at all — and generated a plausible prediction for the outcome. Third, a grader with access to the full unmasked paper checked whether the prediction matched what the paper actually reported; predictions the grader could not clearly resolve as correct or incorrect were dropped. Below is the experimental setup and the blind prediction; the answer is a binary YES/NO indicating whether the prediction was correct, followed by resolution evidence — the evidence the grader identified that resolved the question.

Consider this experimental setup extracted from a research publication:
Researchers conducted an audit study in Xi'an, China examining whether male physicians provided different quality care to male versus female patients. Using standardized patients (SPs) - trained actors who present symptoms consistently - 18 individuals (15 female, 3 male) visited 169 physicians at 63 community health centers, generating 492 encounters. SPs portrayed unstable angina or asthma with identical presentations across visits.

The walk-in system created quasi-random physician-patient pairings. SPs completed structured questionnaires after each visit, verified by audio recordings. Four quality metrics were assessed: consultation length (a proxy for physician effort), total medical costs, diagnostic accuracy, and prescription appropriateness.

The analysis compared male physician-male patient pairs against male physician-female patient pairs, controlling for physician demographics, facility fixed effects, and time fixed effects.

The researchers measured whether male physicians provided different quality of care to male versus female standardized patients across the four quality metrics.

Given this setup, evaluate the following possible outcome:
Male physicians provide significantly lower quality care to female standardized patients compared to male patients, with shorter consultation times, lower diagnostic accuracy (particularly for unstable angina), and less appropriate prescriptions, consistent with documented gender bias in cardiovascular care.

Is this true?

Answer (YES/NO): NO